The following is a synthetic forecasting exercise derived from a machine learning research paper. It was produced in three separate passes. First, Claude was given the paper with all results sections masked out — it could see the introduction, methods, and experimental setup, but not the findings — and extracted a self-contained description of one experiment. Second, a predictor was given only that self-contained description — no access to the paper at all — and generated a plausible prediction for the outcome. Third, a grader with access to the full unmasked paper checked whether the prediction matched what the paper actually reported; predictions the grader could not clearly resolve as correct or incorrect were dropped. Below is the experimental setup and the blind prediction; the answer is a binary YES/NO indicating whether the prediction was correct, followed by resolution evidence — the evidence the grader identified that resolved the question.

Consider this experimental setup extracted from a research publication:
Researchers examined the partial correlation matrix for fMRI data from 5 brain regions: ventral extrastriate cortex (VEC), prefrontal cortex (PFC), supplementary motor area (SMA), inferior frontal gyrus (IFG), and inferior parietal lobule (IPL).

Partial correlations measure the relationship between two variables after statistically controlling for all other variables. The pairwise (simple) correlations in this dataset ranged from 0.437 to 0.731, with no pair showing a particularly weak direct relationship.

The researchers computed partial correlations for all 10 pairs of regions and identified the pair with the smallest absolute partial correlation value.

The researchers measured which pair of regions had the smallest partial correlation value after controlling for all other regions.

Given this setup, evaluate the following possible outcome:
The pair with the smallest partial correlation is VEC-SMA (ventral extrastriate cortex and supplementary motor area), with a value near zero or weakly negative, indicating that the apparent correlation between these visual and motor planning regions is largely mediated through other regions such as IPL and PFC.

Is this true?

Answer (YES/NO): YES